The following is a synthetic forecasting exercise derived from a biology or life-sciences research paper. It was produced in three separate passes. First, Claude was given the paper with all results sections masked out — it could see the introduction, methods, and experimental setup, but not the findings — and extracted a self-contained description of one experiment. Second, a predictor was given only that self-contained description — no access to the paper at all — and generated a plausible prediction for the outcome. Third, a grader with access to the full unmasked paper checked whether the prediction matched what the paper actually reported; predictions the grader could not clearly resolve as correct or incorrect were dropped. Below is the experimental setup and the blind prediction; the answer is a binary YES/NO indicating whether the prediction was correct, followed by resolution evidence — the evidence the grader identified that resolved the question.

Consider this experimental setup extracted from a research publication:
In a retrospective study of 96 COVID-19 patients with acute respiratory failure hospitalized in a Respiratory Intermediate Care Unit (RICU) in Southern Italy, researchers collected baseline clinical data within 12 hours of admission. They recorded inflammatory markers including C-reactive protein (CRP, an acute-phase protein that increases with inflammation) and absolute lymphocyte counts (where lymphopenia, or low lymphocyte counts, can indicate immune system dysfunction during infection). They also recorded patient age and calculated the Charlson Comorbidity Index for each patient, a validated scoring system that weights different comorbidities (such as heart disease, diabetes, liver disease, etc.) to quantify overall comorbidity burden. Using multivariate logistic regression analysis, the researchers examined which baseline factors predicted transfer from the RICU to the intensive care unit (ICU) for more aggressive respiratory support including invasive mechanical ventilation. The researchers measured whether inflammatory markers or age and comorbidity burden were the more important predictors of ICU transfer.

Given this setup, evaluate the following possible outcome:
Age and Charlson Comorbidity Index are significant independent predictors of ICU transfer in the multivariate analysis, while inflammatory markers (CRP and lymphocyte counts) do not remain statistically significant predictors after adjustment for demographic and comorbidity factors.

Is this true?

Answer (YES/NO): NO